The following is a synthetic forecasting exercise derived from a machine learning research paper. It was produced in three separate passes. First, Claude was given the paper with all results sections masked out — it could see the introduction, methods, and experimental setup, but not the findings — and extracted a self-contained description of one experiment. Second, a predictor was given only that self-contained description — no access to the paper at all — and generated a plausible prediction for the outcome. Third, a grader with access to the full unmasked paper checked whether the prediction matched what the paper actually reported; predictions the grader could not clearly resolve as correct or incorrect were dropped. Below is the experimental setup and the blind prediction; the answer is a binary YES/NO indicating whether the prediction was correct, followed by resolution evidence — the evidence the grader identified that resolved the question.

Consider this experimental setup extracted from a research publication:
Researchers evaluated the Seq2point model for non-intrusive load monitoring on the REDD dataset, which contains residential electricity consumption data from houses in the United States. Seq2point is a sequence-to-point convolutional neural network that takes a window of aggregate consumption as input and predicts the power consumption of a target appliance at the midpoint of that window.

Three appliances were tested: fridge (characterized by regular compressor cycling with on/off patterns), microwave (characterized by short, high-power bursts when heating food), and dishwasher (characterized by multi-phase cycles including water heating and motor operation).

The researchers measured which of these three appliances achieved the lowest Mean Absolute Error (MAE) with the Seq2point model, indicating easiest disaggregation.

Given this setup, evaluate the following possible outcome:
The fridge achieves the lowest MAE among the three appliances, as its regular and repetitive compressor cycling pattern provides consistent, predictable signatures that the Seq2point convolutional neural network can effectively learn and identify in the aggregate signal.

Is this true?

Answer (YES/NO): NO